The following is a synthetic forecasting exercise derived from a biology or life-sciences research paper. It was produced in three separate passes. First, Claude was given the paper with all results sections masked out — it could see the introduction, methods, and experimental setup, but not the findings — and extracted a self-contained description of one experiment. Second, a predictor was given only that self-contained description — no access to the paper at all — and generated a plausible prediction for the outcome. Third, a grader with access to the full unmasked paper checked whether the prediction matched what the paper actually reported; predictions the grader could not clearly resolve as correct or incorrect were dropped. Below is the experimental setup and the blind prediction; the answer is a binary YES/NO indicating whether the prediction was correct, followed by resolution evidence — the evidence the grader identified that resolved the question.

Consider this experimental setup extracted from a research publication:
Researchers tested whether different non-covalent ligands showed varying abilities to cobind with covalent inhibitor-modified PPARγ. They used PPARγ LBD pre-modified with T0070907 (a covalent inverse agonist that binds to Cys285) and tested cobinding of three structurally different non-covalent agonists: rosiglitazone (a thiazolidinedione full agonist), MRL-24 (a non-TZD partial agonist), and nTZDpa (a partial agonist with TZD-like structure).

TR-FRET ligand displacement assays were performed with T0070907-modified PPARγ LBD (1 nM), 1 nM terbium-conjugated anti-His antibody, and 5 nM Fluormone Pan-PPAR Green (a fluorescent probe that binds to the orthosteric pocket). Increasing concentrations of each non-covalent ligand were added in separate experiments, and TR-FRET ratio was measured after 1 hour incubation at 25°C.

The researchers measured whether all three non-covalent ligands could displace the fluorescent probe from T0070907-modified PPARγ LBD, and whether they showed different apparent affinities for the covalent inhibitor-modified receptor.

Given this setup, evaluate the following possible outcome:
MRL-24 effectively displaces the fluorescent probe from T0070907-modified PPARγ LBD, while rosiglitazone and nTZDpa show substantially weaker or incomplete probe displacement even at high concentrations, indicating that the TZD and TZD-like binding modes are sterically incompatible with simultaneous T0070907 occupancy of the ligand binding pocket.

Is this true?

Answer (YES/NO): NO